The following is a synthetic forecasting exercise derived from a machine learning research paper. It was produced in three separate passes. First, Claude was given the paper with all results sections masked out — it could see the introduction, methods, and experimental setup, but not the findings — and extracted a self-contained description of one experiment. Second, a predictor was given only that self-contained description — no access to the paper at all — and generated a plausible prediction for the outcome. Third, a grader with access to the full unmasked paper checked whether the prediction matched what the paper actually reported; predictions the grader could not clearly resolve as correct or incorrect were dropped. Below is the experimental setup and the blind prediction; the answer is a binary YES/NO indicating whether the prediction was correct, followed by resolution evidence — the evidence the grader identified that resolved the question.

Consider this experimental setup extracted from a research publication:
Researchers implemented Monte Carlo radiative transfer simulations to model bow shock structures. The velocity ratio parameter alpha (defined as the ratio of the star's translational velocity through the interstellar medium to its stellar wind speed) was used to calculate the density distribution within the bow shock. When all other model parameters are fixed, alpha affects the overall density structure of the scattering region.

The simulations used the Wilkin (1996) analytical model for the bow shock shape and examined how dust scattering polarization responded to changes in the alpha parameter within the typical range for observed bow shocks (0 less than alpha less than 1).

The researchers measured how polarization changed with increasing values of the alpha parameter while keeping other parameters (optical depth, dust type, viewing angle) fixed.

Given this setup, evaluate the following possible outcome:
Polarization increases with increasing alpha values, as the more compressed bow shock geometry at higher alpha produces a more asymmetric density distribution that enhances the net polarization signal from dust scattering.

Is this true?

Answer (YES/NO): YES